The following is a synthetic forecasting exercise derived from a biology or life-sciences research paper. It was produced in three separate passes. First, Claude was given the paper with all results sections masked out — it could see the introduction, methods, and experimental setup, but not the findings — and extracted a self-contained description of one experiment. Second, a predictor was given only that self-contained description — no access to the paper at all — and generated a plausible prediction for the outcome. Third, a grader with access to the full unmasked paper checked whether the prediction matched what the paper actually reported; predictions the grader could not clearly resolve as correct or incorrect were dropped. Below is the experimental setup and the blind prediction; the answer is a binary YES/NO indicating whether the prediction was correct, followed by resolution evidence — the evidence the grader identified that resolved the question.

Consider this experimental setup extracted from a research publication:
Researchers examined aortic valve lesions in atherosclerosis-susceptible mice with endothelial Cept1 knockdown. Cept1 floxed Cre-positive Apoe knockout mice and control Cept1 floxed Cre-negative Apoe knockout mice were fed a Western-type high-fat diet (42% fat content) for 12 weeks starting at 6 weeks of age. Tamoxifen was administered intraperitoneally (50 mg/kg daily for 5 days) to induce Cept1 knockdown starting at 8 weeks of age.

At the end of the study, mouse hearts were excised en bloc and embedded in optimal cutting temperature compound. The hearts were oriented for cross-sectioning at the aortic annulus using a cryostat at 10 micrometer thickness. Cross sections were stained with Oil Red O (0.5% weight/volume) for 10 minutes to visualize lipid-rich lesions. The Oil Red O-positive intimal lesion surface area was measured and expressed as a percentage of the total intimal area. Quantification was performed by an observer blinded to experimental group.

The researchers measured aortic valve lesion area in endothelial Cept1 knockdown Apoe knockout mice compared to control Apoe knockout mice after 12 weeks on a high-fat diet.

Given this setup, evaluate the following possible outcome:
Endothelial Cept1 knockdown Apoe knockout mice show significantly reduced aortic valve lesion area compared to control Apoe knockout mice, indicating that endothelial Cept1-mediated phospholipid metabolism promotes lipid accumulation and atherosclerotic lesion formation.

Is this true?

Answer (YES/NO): YES